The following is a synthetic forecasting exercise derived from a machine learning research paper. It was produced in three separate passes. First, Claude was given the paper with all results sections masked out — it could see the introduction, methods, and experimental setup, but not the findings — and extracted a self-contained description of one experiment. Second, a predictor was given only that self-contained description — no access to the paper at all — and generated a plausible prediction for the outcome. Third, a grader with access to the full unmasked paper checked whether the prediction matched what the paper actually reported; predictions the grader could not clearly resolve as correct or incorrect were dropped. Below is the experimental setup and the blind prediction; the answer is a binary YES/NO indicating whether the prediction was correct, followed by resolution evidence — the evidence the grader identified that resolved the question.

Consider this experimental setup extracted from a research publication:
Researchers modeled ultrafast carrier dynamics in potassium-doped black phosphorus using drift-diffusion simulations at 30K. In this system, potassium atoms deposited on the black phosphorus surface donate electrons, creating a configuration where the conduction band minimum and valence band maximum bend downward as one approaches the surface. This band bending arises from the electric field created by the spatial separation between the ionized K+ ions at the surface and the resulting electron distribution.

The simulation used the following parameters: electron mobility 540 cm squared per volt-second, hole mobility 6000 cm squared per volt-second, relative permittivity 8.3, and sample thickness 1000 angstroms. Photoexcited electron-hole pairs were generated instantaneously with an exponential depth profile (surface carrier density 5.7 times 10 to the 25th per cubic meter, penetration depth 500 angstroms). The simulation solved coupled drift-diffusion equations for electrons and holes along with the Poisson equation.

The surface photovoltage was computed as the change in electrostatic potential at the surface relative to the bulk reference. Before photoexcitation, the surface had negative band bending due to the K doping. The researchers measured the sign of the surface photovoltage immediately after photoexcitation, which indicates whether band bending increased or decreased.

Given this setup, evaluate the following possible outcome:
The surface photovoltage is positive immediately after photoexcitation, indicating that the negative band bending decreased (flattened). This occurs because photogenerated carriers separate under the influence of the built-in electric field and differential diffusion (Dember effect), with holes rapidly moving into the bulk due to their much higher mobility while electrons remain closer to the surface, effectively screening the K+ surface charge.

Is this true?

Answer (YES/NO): YES